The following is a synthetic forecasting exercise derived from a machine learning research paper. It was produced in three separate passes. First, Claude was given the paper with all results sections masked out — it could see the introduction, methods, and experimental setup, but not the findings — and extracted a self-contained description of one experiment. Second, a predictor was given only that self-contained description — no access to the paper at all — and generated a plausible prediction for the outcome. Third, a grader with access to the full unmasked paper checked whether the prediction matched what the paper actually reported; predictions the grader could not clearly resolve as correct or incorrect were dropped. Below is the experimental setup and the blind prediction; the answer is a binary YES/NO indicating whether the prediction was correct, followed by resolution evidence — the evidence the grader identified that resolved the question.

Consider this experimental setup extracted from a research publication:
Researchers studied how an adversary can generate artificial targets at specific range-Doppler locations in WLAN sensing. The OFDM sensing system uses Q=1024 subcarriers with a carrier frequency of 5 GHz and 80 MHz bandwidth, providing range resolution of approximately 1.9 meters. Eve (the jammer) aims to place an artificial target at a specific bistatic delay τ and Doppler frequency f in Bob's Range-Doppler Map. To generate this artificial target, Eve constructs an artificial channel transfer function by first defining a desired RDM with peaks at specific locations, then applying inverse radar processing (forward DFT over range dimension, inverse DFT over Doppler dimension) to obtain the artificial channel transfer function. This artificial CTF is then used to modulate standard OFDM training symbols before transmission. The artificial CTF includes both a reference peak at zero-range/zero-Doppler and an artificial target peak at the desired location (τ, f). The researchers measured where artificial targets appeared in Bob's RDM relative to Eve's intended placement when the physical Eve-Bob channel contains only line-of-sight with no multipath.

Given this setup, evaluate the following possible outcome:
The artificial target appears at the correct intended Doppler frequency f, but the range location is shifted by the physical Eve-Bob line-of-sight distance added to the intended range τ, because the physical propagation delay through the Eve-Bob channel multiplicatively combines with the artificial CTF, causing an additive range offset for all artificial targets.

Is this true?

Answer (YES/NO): NO